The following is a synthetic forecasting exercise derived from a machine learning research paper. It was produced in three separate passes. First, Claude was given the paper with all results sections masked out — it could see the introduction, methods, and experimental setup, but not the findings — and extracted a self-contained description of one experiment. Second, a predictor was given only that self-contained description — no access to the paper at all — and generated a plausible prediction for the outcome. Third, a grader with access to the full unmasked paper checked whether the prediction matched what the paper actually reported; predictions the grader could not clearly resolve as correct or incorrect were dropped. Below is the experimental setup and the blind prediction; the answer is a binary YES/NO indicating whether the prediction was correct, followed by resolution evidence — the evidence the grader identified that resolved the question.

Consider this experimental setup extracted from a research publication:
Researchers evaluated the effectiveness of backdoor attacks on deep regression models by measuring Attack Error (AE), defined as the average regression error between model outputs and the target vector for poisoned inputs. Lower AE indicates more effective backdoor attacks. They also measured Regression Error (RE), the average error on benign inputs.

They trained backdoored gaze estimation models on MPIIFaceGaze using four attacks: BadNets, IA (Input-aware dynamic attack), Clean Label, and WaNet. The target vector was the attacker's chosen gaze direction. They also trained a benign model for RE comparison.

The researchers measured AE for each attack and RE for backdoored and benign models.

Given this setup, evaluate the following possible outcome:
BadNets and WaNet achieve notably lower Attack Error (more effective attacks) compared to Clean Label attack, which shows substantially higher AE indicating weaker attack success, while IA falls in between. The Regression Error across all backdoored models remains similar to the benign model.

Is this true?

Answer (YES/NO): NO